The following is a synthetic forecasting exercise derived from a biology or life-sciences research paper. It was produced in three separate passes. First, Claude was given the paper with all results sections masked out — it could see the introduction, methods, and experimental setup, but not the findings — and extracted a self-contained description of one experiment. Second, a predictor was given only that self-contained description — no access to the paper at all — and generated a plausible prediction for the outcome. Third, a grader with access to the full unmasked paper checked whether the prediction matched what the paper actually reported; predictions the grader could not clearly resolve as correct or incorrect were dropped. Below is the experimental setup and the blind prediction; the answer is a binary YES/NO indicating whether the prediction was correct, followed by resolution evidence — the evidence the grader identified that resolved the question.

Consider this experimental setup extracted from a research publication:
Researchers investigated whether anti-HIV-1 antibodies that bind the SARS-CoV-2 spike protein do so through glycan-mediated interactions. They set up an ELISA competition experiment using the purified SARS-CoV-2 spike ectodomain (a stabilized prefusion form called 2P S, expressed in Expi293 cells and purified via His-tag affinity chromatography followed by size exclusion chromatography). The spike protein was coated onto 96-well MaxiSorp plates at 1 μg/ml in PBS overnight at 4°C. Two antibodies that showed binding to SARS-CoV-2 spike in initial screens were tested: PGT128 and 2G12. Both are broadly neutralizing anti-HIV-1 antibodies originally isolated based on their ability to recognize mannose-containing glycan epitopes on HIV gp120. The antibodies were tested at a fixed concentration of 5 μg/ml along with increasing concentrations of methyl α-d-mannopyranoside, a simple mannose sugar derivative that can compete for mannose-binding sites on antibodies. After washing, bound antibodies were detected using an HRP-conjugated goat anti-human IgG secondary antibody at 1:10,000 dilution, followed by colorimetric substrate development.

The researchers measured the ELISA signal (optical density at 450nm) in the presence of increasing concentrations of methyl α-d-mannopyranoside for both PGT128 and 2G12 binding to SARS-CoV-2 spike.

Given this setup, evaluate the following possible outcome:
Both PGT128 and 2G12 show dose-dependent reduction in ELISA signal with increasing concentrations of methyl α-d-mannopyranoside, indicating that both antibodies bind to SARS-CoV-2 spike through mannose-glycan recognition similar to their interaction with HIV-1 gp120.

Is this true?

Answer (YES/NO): YES